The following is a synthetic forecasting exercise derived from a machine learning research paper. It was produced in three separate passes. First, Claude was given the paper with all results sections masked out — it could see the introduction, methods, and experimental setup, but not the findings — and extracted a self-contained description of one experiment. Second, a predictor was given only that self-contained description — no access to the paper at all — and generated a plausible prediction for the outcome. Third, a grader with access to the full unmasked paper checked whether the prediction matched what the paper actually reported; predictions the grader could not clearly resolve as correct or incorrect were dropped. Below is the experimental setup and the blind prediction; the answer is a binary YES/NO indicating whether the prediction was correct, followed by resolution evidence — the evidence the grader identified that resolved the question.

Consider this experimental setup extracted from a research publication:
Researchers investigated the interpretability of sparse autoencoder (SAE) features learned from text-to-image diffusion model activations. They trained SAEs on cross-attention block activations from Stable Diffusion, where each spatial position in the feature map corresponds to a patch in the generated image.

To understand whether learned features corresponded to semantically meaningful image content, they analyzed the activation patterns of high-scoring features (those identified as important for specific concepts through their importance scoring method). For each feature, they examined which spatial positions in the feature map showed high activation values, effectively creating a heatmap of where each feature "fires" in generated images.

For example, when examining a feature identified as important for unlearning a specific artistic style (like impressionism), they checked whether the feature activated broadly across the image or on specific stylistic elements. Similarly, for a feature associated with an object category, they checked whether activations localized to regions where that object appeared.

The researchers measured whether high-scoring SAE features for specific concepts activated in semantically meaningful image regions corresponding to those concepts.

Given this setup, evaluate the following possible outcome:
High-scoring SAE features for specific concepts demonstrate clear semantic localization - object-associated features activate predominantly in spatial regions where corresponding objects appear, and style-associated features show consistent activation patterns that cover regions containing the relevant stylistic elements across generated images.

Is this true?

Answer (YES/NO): YES